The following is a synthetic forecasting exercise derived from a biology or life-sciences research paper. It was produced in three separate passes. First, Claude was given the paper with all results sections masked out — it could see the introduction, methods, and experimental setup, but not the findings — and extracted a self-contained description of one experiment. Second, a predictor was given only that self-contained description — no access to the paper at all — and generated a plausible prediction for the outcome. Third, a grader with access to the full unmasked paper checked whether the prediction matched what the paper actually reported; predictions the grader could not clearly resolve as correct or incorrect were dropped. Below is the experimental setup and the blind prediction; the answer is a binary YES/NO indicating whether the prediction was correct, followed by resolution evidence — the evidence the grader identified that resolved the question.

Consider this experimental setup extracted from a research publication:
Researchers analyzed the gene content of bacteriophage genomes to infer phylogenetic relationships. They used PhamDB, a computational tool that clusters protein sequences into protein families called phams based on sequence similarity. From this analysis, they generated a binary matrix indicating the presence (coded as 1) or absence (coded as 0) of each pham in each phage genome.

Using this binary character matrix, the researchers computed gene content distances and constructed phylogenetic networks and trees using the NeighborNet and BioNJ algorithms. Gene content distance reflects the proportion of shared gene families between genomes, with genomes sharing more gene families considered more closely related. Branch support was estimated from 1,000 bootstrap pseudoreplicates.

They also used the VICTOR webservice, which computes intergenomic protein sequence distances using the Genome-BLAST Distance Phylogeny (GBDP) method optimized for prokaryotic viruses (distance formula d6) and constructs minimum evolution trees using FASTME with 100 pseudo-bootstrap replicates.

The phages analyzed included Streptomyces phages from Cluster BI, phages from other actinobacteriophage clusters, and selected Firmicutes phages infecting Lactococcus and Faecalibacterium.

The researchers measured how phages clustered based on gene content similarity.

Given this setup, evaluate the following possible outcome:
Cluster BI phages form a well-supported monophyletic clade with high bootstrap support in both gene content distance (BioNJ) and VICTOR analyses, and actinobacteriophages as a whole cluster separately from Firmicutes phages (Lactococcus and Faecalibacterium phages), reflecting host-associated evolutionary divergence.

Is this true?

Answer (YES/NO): NO